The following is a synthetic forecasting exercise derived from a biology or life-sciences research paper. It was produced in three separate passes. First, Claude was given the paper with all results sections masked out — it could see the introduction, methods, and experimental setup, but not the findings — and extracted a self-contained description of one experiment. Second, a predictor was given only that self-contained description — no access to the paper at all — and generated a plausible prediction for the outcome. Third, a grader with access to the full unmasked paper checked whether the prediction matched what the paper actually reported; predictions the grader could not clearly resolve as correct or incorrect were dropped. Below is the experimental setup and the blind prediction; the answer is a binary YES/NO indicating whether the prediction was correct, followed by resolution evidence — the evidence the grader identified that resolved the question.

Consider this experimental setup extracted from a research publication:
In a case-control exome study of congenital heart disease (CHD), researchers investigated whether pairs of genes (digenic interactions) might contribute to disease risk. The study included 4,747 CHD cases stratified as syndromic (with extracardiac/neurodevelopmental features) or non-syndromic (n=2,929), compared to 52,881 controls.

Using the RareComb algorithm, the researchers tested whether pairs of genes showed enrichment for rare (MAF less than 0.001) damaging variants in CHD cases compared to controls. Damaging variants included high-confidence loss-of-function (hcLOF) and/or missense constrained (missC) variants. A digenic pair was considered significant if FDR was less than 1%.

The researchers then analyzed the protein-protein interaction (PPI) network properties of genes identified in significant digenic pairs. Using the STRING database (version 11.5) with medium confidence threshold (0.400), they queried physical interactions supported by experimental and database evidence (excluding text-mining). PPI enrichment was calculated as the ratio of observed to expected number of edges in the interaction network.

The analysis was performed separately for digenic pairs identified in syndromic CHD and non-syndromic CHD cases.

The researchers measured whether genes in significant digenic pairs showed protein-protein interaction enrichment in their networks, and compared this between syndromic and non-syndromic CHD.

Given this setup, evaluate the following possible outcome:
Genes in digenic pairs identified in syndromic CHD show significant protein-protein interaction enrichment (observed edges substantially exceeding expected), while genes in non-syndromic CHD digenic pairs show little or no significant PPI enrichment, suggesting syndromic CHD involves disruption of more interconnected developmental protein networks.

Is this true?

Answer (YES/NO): NO